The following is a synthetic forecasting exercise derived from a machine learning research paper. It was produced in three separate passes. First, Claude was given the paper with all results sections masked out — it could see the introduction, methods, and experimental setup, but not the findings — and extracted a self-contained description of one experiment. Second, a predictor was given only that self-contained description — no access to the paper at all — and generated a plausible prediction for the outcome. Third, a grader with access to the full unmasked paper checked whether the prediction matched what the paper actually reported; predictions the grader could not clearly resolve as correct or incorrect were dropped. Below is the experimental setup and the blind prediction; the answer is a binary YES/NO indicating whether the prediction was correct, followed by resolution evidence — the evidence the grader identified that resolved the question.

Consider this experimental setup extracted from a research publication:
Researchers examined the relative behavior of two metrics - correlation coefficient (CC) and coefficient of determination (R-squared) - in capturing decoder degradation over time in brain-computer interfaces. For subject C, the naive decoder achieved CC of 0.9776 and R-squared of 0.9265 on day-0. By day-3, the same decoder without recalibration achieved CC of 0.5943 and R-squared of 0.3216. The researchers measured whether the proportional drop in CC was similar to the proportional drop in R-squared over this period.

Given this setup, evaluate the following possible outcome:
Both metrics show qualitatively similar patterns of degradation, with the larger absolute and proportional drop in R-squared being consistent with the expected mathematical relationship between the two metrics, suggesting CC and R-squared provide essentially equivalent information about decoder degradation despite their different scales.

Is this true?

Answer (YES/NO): NO